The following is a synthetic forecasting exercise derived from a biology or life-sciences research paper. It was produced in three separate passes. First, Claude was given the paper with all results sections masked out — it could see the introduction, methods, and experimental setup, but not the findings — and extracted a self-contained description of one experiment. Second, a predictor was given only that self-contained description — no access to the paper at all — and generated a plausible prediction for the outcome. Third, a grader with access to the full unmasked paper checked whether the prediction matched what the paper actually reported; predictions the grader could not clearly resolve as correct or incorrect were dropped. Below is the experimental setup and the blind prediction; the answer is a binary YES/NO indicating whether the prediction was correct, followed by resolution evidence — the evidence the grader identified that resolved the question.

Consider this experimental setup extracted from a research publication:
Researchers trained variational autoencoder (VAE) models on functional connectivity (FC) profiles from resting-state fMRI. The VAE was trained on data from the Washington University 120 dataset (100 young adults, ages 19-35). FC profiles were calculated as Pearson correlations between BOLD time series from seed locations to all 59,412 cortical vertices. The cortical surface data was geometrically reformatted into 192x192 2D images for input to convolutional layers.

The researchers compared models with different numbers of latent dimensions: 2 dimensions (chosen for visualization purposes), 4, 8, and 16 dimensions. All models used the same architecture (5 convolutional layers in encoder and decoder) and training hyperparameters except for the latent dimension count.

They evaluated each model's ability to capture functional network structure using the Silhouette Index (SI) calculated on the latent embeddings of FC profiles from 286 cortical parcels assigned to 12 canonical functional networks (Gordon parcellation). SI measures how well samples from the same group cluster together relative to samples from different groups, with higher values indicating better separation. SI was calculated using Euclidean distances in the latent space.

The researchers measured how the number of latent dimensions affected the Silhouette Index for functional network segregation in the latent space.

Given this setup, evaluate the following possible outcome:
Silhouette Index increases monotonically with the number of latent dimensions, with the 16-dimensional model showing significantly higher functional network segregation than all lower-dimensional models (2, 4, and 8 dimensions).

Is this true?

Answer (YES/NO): NO